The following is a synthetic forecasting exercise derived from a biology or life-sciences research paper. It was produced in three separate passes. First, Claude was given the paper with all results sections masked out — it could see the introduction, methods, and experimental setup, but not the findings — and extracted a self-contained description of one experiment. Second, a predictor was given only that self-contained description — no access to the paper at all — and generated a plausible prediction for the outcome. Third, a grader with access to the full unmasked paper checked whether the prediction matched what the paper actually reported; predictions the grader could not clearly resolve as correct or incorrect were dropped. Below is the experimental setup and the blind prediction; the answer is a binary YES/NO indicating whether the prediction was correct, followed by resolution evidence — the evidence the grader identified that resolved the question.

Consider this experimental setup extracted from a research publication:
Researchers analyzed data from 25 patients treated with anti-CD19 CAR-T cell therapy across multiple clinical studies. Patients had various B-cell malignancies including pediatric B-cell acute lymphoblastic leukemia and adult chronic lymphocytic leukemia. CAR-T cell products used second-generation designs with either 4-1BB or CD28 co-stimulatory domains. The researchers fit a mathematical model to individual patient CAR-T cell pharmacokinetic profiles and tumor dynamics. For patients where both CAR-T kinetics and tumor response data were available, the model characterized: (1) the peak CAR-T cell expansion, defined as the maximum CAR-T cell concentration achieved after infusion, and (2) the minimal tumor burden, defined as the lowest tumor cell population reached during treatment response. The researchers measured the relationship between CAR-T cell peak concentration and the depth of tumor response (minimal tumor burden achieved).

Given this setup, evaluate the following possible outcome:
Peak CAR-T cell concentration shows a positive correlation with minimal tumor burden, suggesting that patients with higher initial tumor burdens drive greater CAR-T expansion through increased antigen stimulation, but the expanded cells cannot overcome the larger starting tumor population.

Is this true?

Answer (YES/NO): NO